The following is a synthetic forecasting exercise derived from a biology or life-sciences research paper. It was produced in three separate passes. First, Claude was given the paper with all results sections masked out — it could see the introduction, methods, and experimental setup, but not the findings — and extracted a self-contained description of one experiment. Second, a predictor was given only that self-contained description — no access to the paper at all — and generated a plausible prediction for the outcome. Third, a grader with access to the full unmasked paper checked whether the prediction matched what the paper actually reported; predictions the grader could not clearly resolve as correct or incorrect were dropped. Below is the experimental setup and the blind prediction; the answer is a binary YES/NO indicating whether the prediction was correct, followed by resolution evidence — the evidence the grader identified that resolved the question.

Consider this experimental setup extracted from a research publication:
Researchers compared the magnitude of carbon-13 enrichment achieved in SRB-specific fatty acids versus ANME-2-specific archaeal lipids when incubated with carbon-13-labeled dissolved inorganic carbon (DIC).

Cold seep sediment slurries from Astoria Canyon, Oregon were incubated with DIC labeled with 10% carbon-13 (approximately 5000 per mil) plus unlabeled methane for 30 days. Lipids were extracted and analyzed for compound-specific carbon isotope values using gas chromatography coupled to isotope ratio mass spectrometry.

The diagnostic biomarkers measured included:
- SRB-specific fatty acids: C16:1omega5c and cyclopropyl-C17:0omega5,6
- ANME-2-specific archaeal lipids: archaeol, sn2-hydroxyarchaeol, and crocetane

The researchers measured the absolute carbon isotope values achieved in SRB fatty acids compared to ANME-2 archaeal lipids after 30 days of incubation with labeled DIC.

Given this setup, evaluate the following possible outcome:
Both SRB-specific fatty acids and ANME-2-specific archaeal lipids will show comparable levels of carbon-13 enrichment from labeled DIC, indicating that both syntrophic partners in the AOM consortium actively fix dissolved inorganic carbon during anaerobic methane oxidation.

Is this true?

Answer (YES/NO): NO